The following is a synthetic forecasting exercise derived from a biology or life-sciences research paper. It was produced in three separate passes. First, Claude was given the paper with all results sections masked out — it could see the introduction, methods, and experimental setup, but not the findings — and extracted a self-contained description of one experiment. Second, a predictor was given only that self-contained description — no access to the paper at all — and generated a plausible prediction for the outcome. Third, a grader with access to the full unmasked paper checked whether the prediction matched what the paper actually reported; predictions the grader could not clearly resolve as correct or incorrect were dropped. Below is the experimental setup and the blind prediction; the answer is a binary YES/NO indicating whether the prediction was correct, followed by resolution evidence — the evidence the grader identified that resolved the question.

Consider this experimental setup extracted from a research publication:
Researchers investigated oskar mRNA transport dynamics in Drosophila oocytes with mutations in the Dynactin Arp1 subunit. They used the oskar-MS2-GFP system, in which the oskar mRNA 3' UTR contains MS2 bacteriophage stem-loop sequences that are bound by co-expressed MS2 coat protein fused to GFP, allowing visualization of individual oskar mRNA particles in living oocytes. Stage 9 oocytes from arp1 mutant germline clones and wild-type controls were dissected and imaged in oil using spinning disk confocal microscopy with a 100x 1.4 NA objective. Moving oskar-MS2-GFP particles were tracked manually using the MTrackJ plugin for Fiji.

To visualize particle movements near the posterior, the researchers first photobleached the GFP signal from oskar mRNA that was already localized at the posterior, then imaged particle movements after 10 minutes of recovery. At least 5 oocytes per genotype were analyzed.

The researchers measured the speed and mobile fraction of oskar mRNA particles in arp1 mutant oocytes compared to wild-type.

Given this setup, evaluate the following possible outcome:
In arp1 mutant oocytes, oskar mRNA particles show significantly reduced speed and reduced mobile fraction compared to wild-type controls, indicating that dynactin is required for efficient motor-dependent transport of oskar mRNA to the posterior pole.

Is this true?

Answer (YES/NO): NO